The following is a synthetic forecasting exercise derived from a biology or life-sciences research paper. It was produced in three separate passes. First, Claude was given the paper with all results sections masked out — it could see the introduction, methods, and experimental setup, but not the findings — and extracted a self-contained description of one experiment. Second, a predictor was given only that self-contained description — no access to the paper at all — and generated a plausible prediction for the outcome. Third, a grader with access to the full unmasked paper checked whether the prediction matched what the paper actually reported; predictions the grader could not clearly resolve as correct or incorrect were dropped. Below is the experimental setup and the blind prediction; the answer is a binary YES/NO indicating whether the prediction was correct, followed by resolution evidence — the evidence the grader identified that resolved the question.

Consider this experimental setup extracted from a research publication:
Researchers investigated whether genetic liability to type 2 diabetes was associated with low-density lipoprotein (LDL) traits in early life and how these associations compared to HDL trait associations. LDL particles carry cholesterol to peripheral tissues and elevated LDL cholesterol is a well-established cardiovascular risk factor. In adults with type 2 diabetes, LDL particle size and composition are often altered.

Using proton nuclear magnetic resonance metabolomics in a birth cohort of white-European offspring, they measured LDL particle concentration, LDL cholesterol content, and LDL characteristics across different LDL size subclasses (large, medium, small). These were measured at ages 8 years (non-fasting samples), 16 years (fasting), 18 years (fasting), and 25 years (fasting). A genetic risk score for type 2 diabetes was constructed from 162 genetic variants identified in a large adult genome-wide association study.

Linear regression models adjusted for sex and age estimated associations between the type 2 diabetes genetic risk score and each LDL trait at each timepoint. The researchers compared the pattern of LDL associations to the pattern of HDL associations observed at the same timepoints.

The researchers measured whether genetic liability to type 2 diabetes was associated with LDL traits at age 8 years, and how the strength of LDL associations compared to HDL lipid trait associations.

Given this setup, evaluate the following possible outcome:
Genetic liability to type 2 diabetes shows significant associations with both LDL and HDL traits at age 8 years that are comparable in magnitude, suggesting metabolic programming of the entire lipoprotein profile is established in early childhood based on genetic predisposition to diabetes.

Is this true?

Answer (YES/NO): NO